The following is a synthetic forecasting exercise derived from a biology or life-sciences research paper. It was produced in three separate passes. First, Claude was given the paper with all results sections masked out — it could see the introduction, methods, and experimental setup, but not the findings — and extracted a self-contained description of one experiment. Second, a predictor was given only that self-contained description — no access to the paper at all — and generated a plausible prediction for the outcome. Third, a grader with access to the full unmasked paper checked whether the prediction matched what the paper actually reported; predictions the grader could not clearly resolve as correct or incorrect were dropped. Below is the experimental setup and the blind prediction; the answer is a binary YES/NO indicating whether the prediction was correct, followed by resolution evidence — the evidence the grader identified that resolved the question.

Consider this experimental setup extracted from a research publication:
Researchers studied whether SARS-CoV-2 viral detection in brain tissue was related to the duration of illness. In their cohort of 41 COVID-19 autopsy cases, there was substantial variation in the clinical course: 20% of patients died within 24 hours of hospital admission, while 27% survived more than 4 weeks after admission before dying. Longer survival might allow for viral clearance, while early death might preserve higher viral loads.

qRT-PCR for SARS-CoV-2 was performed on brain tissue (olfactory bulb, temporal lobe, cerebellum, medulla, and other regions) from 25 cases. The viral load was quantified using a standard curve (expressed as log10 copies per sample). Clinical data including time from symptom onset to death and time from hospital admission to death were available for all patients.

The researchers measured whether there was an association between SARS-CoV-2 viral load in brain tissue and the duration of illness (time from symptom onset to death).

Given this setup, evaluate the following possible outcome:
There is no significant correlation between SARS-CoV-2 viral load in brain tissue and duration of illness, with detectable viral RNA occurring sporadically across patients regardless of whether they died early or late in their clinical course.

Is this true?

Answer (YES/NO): YES